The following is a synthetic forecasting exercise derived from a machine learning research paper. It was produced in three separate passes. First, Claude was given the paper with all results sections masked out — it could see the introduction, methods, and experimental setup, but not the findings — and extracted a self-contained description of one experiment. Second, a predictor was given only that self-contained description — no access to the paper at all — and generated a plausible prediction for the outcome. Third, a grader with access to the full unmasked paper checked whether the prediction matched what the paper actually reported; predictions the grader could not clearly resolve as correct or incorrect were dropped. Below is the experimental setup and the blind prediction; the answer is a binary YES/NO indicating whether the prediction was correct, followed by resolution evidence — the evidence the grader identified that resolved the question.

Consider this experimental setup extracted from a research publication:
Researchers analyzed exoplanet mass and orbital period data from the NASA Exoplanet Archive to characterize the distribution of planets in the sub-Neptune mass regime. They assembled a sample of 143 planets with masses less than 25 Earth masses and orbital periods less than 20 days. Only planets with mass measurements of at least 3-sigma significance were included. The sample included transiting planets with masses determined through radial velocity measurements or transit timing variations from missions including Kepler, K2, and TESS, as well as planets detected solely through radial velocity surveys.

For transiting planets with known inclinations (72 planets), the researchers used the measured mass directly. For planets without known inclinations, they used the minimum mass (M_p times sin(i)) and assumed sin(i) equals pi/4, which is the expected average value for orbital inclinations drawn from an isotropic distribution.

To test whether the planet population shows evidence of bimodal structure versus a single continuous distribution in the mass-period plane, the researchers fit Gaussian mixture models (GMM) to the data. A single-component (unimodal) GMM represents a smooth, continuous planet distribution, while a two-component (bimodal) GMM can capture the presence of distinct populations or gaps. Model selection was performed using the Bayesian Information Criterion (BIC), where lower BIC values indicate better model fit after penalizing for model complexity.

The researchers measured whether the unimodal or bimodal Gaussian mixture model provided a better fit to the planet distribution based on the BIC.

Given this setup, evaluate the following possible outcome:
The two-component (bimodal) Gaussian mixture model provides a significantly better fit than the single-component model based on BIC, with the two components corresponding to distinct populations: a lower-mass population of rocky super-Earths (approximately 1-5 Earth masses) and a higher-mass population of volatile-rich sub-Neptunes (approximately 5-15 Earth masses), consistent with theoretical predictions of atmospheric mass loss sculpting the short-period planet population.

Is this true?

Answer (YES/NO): NO